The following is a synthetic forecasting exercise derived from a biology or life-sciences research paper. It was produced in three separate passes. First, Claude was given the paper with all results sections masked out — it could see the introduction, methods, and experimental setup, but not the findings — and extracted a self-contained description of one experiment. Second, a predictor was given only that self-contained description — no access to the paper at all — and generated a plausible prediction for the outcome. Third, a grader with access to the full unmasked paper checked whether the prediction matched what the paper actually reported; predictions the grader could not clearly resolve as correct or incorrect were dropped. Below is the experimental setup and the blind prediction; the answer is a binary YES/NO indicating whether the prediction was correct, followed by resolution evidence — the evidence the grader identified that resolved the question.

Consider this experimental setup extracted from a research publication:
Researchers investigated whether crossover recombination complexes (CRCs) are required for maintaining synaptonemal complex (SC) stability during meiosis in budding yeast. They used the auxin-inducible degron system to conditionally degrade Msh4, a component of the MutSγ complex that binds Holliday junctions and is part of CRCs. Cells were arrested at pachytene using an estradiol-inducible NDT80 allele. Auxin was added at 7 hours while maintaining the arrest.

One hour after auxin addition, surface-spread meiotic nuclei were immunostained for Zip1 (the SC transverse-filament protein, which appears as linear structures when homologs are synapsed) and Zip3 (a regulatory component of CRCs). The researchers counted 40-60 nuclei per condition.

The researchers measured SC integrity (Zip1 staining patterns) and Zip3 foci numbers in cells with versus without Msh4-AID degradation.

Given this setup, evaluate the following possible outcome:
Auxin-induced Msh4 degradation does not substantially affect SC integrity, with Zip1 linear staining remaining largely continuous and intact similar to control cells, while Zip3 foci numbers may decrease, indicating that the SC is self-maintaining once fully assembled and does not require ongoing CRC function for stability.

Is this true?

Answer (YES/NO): NO